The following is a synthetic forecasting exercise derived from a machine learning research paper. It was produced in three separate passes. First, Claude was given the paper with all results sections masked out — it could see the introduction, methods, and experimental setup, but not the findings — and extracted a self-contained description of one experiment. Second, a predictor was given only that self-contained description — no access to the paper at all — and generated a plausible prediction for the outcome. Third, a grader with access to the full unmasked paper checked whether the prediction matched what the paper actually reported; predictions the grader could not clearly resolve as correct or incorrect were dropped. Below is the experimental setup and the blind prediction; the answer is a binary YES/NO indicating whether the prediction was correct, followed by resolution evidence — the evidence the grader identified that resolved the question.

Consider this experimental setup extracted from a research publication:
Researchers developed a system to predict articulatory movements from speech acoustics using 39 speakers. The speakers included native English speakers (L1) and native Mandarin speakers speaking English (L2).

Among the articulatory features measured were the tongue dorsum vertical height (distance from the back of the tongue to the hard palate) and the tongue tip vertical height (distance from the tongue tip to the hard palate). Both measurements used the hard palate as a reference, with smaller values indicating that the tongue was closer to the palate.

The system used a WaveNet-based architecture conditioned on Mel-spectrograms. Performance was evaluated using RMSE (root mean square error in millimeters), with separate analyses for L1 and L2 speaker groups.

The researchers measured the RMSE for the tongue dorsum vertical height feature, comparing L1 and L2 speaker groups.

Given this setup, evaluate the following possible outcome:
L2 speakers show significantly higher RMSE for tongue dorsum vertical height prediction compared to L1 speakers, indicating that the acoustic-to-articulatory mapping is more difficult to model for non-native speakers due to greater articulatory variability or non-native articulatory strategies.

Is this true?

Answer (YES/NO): NO